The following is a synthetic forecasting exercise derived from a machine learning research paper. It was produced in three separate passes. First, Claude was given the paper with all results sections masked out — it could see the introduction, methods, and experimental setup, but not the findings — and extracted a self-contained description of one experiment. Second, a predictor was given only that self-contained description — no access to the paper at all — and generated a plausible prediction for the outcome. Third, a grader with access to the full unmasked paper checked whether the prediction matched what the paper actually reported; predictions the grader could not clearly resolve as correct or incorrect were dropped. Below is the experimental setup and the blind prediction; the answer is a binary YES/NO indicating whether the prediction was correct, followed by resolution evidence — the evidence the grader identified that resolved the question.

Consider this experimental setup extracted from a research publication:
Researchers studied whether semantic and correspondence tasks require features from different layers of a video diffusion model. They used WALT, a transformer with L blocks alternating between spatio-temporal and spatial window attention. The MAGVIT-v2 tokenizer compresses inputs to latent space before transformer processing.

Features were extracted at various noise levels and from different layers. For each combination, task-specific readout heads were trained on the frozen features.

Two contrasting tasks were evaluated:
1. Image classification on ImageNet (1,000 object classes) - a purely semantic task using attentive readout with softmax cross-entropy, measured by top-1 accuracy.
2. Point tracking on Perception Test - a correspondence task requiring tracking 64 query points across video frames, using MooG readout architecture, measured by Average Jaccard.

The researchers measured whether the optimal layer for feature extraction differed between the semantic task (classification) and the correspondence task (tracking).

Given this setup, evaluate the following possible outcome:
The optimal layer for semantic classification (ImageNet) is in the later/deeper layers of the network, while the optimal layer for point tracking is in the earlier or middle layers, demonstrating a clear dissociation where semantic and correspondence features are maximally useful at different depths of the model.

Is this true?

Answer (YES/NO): NO